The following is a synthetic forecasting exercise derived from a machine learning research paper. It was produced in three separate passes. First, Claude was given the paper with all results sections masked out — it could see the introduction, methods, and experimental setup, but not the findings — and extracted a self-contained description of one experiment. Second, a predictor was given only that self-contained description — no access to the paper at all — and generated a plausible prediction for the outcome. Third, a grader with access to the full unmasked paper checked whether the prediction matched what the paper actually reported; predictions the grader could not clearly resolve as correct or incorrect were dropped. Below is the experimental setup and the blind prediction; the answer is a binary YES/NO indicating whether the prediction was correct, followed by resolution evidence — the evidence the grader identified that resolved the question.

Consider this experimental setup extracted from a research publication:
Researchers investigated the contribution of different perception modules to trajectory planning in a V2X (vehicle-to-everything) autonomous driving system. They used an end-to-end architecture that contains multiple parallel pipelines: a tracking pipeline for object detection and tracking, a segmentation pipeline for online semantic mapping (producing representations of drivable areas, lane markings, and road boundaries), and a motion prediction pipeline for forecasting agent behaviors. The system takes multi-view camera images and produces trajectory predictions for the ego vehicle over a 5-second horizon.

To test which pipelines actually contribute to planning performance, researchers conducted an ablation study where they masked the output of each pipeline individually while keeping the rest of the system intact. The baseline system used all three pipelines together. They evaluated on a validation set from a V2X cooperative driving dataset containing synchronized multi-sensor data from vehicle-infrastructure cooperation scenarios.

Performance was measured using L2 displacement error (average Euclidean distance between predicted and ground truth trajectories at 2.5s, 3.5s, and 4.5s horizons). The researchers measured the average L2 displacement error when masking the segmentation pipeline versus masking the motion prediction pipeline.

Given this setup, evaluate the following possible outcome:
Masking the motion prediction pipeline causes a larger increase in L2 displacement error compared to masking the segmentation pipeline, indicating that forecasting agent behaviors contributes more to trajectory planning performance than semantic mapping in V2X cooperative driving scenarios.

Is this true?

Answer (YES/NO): NO